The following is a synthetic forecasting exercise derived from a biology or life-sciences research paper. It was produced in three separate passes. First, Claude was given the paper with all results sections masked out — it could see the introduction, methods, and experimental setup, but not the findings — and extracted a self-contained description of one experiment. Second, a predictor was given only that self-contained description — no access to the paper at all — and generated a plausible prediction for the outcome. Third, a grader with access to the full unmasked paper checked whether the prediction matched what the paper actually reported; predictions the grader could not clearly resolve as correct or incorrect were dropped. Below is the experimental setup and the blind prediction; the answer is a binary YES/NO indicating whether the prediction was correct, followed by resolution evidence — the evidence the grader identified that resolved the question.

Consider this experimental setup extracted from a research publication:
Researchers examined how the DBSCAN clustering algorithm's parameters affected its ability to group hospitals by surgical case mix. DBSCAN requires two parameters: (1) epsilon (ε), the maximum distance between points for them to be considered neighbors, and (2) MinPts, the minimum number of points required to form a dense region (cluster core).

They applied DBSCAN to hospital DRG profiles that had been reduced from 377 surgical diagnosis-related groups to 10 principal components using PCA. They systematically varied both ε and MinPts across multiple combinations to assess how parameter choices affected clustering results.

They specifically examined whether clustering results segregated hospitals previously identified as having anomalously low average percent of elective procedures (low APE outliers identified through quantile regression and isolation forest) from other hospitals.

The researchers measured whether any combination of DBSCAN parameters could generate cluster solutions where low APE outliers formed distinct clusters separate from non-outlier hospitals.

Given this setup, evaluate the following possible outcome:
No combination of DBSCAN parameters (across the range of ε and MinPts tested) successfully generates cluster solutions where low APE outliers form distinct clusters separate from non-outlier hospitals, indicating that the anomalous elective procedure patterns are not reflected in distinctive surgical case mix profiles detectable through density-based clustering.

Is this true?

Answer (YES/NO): YES